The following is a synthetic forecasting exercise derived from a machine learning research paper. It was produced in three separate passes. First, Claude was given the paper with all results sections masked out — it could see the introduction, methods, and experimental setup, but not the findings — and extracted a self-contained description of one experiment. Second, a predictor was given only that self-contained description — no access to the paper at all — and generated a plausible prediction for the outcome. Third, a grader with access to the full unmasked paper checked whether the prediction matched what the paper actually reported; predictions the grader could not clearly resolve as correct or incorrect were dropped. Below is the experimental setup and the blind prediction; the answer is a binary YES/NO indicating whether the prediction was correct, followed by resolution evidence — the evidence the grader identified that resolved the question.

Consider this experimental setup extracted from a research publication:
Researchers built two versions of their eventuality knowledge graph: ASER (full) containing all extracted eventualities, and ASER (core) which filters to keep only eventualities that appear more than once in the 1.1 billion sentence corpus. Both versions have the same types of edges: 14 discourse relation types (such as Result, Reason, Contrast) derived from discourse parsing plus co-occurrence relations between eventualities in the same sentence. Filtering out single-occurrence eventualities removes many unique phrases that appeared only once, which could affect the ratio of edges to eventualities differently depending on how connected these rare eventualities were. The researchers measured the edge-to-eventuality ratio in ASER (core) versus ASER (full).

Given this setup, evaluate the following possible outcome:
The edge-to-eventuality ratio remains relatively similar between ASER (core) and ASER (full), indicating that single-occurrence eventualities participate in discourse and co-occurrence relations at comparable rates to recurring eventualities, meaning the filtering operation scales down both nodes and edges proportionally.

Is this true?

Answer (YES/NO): NO